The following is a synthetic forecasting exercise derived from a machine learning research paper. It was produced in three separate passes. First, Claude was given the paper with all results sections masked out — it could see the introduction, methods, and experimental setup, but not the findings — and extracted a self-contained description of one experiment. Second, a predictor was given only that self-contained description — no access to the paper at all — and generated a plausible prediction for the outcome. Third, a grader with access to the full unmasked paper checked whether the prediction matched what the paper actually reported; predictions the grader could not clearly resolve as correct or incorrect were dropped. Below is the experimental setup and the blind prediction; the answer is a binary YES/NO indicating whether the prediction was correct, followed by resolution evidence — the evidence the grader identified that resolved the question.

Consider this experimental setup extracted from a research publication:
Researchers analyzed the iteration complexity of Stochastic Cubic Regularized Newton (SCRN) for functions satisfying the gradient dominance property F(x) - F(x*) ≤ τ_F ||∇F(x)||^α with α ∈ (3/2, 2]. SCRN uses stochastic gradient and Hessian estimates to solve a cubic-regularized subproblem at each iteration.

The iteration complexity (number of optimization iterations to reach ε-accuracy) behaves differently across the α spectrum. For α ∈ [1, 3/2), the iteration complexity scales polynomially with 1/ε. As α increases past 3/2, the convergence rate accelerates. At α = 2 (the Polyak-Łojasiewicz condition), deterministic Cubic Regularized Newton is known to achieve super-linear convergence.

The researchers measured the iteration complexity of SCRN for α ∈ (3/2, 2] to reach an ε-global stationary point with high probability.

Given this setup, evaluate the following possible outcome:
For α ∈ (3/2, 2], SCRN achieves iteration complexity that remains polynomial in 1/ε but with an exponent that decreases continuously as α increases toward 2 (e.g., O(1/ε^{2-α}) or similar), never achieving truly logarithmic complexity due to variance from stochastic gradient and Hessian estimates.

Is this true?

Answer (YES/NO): NO